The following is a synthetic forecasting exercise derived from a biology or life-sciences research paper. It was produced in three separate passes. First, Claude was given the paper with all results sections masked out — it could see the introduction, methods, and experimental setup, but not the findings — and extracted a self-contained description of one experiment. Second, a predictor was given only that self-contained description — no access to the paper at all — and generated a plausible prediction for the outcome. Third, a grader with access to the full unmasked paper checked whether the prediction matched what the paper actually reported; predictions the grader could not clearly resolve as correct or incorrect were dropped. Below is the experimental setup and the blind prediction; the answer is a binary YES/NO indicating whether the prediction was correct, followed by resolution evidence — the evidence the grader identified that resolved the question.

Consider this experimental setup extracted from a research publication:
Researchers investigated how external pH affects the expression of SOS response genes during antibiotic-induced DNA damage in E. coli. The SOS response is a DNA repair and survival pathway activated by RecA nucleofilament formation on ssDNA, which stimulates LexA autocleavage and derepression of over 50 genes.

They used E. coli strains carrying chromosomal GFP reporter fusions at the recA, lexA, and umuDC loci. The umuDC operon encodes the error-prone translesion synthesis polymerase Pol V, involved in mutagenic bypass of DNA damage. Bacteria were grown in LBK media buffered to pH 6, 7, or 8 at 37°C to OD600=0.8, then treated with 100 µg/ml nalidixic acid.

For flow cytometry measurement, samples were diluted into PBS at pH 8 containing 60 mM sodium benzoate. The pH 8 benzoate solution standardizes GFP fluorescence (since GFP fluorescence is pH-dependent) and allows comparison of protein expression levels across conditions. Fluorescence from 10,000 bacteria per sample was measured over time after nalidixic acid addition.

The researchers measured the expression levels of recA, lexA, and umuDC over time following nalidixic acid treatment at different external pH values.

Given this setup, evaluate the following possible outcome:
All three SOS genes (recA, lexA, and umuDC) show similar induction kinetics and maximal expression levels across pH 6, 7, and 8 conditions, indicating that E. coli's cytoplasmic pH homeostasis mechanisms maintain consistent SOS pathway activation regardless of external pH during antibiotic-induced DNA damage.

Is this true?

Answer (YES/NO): NO